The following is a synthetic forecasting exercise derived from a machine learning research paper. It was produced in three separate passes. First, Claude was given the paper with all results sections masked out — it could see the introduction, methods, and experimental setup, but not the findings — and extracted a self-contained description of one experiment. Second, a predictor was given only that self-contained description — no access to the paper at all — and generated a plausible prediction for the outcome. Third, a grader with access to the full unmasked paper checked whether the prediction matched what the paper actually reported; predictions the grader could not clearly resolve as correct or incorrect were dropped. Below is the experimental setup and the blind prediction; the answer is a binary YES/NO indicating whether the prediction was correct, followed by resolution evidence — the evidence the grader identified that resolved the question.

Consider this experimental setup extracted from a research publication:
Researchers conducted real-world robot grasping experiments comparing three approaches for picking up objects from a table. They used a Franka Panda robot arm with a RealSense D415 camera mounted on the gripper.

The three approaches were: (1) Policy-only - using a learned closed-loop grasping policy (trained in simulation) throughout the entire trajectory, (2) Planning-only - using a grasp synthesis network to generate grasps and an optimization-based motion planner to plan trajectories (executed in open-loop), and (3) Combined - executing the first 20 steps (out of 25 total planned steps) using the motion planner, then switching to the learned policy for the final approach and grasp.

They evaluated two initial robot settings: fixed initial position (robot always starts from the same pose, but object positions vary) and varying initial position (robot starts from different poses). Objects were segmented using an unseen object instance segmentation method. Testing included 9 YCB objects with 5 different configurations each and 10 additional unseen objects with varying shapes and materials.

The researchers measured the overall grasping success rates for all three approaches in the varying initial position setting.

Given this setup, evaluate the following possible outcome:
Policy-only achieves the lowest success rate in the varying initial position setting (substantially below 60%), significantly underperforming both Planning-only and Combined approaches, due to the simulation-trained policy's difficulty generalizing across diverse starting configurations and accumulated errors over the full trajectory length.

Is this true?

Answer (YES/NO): NO